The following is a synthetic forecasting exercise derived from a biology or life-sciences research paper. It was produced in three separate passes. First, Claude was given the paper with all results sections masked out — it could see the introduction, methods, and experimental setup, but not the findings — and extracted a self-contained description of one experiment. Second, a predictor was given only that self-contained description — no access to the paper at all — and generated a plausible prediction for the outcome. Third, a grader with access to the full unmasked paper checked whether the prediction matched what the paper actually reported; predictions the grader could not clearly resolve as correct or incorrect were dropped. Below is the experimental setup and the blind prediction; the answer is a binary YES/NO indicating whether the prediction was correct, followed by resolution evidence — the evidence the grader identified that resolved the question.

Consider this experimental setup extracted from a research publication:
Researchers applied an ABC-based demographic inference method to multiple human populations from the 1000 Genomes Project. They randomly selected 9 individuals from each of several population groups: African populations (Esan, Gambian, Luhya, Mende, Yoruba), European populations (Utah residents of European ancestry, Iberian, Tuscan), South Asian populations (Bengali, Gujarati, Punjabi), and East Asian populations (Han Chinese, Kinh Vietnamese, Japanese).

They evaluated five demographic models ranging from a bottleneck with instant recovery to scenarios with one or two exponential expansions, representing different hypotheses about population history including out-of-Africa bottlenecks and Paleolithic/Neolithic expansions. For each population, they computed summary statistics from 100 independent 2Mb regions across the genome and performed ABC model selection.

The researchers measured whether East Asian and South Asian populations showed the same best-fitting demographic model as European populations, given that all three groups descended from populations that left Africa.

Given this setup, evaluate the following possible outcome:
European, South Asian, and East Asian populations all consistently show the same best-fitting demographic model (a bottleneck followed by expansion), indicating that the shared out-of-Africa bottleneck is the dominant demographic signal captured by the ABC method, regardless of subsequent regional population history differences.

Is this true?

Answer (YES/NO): YES